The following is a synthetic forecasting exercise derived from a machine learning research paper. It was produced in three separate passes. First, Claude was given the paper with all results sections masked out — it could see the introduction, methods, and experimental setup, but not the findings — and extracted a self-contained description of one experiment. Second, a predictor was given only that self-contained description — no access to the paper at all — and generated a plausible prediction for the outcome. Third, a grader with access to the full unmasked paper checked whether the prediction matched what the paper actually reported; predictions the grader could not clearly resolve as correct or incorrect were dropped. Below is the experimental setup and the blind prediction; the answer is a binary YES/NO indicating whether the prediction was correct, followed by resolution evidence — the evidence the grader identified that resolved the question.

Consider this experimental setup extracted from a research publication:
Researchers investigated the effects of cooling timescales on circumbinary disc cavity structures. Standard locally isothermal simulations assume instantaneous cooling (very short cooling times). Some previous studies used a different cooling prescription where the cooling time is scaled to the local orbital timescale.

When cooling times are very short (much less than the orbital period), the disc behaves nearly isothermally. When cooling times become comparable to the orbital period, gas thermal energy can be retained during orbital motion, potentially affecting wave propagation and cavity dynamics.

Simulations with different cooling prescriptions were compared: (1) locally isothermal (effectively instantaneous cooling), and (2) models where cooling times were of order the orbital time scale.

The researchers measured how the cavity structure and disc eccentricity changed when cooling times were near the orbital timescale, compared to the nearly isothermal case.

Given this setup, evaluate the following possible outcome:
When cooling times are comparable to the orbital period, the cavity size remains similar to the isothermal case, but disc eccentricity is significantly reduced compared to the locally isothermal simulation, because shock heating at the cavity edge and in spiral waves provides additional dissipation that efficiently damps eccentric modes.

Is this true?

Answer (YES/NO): NO